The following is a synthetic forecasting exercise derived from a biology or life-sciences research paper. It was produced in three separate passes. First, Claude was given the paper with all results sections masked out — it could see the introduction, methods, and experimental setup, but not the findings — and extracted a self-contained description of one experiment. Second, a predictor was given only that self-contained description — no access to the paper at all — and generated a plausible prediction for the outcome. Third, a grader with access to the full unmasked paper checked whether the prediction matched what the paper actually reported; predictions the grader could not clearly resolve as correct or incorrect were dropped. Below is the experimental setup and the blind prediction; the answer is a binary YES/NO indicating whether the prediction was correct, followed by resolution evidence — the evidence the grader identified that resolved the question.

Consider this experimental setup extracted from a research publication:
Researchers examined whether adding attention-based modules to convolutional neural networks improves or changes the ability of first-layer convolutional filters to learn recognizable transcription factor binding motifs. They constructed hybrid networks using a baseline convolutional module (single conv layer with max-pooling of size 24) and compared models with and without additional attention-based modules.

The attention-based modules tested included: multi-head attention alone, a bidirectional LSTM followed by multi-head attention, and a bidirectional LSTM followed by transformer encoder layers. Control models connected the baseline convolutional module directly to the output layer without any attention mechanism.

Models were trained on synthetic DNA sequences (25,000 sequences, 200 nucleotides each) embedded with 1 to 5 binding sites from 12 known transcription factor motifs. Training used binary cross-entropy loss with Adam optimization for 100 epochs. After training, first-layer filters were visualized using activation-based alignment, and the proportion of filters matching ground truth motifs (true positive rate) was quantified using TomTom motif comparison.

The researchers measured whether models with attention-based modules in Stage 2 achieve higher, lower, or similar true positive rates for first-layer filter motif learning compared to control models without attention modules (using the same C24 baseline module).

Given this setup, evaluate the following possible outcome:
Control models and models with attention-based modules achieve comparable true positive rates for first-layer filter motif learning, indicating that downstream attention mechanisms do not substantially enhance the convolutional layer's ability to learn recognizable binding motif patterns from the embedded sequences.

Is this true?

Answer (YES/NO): YES